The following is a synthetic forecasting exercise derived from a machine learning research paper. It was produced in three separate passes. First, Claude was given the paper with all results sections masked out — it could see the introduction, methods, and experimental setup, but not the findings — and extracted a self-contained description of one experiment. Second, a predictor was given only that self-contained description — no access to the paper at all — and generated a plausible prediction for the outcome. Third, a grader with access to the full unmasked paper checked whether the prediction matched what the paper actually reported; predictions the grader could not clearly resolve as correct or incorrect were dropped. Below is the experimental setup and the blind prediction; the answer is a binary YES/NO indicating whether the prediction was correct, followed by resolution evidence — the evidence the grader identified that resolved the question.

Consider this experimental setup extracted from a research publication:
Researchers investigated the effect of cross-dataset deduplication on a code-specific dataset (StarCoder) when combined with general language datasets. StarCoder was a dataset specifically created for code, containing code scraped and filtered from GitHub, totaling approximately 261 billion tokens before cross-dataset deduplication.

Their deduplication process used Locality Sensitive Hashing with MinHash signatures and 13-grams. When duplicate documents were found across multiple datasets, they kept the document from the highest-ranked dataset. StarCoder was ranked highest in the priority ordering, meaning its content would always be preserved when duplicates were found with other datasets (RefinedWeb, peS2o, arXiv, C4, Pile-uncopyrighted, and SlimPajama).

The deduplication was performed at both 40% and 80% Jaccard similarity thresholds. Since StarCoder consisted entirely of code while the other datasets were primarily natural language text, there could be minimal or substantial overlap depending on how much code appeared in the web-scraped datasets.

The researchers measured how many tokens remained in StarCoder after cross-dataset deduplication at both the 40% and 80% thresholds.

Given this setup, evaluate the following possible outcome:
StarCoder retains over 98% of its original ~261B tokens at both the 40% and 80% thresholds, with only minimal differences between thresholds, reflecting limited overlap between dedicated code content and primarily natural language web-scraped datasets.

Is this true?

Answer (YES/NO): NO